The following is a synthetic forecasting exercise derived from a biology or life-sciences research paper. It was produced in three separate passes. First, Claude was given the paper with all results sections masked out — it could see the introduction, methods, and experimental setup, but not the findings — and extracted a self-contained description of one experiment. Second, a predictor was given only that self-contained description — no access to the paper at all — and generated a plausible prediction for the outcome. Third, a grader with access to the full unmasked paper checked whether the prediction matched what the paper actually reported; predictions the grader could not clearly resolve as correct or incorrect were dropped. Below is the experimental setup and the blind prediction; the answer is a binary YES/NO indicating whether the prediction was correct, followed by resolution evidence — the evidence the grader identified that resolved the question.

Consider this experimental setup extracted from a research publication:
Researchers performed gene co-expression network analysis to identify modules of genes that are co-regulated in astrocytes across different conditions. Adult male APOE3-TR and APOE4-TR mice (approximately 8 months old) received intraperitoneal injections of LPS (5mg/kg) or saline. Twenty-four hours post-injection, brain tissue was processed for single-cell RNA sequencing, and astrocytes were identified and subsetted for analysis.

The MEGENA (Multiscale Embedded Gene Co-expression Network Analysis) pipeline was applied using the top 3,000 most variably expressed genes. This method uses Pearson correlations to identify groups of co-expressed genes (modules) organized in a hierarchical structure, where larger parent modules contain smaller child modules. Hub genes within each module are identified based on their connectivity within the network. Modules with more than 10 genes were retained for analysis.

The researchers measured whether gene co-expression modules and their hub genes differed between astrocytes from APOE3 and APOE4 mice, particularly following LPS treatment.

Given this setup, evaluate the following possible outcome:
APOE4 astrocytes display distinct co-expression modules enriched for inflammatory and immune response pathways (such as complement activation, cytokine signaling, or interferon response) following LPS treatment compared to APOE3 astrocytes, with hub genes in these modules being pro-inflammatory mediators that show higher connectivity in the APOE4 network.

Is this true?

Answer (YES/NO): YES